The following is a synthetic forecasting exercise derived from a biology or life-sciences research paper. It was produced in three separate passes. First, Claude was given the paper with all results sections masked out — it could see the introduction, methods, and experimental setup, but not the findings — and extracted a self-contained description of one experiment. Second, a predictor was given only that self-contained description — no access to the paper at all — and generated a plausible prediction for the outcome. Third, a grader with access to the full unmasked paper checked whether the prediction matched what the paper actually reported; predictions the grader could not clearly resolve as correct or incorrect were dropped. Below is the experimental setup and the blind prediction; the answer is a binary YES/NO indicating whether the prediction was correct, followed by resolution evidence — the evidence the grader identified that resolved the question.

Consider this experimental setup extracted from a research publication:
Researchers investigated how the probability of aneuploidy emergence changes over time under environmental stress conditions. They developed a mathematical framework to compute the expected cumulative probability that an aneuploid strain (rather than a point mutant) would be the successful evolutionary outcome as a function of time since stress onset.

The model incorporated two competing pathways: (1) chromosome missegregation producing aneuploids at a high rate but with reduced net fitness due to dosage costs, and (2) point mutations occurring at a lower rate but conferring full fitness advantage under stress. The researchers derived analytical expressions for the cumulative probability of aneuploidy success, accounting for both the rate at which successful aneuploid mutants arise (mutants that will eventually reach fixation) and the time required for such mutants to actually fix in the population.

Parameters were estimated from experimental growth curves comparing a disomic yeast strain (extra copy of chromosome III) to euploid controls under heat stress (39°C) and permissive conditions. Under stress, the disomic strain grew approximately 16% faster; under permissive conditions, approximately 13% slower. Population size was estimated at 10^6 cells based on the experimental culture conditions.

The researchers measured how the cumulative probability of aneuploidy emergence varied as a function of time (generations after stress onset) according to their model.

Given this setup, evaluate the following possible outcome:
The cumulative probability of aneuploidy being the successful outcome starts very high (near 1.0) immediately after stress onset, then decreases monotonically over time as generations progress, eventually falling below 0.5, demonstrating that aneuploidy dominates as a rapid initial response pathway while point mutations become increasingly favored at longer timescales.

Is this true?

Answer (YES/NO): NO